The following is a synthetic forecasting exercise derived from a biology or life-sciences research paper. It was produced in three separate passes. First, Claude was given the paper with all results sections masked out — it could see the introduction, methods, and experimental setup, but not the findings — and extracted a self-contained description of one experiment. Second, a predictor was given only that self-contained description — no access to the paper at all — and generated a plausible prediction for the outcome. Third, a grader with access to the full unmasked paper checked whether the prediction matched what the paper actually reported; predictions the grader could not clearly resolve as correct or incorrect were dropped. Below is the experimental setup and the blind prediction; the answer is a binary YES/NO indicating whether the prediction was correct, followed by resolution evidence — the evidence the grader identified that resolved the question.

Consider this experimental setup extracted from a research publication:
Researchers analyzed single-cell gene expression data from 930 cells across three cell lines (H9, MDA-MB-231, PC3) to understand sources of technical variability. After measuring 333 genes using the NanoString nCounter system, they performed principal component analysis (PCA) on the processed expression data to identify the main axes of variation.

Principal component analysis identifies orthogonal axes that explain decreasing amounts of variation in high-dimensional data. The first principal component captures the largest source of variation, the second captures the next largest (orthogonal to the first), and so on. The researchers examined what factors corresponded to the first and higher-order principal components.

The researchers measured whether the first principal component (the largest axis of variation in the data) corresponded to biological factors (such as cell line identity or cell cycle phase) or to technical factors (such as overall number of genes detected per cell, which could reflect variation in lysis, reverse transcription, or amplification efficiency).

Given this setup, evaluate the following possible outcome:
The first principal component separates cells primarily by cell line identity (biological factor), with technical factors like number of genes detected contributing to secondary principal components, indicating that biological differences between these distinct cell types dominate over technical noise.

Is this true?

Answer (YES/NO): NO